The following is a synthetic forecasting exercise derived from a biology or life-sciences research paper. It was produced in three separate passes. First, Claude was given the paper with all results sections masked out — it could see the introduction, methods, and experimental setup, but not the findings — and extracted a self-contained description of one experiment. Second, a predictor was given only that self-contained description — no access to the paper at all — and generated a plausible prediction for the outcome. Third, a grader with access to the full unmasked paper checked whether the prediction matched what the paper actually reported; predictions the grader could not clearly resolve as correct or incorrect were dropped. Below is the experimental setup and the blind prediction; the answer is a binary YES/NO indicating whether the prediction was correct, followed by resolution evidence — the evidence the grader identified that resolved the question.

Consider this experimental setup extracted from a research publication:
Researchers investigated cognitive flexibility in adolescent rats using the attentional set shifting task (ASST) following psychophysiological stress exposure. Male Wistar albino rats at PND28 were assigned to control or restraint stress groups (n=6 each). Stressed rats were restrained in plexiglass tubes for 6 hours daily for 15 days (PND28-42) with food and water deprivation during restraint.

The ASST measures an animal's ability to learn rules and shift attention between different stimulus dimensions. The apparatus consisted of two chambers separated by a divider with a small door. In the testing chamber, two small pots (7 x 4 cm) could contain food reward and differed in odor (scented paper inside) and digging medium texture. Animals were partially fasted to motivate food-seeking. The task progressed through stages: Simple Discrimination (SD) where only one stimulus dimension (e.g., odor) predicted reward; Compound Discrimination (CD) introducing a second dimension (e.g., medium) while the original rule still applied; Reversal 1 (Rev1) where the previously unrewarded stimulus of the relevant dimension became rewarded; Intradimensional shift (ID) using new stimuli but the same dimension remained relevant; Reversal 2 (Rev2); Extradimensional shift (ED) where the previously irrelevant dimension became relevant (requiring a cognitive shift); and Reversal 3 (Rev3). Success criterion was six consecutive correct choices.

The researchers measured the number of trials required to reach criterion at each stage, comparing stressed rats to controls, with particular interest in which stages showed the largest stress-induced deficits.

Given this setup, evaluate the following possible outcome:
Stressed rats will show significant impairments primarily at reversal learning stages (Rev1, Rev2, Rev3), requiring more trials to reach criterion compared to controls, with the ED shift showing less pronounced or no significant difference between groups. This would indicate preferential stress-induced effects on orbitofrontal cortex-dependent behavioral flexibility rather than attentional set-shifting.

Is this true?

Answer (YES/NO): NO